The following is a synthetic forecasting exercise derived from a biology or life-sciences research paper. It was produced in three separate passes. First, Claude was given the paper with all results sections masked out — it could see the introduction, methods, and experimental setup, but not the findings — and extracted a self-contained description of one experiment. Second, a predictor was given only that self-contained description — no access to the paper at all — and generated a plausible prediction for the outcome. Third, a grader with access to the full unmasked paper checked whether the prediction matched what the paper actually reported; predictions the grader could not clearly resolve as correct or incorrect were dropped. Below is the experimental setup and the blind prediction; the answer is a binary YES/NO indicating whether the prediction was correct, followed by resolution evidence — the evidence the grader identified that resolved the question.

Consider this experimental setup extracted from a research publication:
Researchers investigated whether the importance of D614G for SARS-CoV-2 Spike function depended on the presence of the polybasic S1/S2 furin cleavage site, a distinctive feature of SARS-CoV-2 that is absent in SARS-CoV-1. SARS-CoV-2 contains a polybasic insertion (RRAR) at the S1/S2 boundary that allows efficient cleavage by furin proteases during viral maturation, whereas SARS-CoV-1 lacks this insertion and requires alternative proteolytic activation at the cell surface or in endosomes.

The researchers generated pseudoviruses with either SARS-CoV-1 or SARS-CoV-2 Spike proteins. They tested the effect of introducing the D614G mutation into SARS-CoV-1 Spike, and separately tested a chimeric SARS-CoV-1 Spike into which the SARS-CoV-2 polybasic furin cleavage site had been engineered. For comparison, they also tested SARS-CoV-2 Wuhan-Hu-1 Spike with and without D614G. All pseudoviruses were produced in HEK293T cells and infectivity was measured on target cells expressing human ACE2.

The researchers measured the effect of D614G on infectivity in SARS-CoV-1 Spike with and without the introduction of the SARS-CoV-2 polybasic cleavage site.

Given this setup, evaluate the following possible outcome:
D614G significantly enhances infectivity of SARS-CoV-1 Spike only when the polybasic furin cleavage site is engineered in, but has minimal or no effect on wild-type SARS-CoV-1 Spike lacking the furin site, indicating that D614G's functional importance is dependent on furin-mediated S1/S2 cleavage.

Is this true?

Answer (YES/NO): YES